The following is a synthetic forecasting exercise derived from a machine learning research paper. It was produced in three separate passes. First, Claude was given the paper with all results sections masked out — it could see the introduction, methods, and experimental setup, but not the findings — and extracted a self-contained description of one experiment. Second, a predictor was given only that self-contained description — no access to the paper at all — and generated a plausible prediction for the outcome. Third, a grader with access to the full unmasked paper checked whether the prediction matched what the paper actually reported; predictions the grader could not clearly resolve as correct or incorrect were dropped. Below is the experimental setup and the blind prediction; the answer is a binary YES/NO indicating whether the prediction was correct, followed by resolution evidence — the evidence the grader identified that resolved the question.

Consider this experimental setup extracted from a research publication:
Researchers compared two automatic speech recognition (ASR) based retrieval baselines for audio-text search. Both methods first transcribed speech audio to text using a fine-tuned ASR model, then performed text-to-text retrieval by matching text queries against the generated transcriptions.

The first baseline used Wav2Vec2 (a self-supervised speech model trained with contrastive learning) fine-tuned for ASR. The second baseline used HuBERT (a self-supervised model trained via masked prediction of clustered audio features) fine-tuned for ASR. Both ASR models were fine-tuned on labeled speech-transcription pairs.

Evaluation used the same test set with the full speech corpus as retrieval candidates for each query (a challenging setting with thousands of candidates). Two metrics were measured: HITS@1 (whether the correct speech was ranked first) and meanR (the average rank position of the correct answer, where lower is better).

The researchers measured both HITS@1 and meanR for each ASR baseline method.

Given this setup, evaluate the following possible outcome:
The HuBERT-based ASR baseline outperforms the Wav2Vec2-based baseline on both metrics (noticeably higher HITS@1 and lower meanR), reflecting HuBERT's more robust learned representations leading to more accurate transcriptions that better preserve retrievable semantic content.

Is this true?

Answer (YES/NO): YES